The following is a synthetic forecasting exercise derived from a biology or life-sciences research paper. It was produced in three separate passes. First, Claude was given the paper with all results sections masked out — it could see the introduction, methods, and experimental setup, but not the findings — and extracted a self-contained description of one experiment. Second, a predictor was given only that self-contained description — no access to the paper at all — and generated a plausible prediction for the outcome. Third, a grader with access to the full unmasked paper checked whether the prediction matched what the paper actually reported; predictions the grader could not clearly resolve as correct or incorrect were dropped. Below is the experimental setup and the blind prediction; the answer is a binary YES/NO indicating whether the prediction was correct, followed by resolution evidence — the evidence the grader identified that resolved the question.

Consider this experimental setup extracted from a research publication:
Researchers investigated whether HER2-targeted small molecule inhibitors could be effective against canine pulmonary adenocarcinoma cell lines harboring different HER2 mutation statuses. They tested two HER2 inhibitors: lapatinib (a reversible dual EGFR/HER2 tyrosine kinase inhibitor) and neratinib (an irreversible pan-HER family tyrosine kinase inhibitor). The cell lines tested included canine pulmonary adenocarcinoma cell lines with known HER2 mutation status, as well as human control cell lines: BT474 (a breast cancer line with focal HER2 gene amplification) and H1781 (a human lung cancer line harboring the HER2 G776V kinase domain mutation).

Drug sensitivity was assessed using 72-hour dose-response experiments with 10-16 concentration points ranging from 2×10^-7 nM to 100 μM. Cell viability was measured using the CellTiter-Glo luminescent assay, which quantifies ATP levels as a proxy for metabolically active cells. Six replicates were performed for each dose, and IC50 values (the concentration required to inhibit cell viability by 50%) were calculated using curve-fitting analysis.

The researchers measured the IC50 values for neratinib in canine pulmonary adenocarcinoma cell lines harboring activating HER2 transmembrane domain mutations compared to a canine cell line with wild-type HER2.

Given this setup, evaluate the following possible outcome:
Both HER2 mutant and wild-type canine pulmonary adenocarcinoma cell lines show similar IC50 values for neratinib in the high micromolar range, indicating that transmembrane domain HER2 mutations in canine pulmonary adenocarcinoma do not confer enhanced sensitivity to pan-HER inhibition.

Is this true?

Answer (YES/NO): NO